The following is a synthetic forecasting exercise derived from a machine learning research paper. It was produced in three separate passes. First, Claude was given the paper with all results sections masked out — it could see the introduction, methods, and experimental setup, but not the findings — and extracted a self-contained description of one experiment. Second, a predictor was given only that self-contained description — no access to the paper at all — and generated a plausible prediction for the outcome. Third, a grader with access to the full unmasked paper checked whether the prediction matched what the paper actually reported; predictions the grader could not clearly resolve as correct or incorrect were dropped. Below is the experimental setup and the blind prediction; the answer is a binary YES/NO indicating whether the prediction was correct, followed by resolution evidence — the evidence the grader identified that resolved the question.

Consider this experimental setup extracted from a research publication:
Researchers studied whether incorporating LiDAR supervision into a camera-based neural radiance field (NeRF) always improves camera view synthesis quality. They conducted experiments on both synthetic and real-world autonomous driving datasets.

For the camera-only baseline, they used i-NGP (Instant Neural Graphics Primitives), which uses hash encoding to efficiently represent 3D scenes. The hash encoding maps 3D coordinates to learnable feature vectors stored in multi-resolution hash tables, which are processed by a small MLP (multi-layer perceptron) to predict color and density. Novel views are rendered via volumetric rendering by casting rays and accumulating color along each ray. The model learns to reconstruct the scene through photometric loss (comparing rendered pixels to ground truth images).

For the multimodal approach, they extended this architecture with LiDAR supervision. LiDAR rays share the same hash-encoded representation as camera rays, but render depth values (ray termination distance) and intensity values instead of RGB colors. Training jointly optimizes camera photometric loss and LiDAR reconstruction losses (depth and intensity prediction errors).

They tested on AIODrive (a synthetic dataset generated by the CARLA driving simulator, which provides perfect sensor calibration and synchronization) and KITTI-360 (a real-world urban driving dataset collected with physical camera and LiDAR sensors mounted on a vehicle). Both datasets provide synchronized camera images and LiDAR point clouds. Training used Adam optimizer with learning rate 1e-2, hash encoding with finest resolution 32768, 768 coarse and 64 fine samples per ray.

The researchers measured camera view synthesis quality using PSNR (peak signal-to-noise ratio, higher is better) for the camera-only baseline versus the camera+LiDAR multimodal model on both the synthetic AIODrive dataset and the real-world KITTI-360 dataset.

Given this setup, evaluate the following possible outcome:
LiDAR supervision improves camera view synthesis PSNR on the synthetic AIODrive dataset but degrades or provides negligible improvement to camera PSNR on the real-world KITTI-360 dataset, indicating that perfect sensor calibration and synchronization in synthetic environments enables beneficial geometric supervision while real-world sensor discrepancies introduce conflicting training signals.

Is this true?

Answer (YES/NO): YES